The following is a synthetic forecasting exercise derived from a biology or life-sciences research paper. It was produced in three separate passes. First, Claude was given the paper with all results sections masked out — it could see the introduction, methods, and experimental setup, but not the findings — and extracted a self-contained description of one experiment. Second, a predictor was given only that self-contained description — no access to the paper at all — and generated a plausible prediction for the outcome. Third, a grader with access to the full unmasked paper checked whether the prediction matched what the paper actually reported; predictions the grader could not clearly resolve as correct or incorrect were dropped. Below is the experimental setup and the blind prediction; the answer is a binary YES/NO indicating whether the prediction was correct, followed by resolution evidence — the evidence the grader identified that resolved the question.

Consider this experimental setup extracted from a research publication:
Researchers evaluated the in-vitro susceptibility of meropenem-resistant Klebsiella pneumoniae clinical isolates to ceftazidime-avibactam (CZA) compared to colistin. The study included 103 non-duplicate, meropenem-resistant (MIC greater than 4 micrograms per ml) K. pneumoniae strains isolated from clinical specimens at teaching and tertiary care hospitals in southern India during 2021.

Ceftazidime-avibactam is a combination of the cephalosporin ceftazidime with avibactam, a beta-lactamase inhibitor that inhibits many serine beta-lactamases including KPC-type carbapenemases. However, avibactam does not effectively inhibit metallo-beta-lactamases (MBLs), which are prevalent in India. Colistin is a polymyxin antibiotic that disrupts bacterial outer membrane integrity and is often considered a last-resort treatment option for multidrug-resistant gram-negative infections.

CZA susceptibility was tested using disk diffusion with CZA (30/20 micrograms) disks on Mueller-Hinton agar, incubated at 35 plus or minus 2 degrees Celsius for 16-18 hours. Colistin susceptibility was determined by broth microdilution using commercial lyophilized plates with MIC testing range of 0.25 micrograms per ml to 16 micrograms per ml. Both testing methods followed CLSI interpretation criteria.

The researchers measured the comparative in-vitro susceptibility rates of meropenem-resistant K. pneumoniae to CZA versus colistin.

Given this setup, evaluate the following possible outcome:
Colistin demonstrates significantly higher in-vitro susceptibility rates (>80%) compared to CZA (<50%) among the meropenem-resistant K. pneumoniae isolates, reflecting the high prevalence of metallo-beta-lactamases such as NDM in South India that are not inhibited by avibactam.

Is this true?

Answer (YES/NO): YES